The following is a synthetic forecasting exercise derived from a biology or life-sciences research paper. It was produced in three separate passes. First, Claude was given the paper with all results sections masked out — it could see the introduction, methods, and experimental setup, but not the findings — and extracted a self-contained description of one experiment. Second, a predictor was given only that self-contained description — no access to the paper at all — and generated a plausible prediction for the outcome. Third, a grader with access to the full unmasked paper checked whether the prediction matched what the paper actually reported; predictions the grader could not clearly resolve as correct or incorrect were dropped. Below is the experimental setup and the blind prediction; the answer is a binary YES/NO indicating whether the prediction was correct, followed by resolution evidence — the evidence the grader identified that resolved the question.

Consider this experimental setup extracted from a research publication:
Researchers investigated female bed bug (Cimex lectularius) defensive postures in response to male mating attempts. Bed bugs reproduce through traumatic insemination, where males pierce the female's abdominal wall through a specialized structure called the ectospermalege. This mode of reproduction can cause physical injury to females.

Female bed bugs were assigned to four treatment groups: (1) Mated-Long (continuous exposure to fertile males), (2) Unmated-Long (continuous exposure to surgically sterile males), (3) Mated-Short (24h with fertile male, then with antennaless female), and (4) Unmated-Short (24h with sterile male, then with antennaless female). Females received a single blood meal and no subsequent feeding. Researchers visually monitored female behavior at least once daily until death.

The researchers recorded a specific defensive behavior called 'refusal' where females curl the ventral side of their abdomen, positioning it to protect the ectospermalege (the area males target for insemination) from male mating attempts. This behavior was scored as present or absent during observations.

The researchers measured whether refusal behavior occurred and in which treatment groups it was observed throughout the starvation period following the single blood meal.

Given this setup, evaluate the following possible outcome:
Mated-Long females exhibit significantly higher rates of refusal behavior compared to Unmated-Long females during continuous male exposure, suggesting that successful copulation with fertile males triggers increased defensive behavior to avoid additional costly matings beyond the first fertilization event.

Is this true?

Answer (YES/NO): NO